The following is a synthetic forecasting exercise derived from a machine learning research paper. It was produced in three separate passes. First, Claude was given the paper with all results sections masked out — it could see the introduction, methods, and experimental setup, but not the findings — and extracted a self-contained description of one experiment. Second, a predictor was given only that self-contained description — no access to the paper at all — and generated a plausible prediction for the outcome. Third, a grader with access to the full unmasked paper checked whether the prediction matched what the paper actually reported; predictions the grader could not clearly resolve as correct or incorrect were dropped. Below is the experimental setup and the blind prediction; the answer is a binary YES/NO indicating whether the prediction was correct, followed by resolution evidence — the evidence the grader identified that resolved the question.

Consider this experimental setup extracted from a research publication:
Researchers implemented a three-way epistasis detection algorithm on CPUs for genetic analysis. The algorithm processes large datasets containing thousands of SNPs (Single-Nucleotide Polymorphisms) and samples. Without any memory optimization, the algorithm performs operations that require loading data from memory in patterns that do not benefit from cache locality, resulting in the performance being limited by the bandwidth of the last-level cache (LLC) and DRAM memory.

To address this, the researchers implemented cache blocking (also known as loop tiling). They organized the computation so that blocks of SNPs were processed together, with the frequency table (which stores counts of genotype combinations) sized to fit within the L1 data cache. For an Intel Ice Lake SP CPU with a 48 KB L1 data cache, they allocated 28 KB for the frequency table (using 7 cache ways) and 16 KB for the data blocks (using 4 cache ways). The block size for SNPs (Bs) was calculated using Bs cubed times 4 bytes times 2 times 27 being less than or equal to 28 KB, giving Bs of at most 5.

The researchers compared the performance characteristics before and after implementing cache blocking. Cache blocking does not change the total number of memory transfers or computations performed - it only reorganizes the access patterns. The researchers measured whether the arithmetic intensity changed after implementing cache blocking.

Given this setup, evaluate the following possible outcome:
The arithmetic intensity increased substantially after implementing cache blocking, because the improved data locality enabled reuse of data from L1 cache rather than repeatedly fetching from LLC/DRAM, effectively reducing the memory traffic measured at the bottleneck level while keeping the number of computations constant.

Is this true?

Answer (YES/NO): NO